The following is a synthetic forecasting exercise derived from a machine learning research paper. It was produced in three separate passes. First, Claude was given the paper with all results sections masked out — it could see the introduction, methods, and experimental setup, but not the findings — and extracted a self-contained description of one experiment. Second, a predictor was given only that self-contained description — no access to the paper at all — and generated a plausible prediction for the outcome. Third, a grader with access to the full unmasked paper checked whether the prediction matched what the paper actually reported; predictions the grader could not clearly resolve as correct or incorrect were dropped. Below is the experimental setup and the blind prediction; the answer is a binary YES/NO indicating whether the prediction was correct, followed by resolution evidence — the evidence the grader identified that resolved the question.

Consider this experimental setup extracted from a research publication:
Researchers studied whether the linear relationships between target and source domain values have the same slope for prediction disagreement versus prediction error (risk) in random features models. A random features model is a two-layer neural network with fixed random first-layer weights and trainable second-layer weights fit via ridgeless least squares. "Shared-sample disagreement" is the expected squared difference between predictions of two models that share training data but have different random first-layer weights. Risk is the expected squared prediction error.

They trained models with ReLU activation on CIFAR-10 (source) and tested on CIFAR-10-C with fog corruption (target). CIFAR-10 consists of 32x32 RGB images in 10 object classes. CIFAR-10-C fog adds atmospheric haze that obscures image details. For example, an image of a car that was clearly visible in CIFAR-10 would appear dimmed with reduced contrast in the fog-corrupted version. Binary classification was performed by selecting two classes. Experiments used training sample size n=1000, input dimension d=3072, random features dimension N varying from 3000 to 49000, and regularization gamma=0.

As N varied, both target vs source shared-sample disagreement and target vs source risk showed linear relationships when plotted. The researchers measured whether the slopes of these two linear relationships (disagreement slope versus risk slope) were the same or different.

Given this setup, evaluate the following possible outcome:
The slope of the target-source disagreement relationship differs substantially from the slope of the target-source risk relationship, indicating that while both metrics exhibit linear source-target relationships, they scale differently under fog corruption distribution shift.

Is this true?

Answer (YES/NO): NO